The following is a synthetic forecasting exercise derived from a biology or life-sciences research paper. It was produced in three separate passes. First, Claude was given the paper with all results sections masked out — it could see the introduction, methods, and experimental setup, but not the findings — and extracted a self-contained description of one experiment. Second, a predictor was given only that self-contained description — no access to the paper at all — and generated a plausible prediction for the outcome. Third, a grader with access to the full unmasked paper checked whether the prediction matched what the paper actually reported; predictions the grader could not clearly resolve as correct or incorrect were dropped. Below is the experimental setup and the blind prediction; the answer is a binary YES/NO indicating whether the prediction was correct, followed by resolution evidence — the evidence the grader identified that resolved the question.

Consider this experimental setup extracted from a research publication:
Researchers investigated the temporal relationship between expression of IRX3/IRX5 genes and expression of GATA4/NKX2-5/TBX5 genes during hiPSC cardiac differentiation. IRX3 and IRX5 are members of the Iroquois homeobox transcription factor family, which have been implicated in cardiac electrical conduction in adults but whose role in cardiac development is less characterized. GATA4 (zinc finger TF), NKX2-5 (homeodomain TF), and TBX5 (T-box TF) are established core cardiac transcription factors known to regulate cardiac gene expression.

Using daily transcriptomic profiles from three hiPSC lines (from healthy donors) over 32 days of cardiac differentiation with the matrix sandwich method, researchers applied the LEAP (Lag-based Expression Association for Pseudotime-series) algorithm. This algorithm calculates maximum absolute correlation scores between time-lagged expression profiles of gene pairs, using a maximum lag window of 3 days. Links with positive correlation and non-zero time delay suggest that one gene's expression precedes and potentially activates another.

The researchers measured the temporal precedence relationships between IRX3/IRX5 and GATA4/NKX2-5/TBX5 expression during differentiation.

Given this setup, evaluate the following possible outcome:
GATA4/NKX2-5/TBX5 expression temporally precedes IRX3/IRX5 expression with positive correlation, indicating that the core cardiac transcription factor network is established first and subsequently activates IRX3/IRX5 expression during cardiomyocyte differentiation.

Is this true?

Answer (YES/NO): NO